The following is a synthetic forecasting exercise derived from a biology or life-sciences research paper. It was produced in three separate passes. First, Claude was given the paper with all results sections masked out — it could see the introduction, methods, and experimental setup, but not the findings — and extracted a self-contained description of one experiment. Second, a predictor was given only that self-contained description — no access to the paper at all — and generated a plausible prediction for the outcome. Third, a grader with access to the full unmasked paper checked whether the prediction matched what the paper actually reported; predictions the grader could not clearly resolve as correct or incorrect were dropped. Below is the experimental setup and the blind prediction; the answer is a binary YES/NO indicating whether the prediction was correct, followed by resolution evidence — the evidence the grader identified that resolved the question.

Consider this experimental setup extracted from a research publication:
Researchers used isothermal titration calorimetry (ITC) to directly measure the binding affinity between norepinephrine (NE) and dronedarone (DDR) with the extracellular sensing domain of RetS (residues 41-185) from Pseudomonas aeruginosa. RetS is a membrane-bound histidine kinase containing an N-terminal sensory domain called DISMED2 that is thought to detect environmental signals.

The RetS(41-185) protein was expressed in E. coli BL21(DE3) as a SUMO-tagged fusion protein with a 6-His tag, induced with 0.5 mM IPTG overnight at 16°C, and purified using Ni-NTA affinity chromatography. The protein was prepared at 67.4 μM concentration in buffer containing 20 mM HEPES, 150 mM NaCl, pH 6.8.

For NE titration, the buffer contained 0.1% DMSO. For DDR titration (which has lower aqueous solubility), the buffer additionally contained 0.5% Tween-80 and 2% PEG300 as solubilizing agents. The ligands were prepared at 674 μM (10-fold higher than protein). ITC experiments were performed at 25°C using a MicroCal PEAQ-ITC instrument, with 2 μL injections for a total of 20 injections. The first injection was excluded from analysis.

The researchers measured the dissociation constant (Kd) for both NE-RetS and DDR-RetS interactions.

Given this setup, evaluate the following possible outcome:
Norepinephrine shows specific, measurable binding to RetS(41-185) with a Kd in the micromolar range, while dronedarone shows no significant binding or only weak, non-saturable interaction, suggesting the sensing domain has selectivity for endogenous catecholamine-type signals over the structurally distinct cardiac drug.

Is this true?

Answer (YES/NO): NO